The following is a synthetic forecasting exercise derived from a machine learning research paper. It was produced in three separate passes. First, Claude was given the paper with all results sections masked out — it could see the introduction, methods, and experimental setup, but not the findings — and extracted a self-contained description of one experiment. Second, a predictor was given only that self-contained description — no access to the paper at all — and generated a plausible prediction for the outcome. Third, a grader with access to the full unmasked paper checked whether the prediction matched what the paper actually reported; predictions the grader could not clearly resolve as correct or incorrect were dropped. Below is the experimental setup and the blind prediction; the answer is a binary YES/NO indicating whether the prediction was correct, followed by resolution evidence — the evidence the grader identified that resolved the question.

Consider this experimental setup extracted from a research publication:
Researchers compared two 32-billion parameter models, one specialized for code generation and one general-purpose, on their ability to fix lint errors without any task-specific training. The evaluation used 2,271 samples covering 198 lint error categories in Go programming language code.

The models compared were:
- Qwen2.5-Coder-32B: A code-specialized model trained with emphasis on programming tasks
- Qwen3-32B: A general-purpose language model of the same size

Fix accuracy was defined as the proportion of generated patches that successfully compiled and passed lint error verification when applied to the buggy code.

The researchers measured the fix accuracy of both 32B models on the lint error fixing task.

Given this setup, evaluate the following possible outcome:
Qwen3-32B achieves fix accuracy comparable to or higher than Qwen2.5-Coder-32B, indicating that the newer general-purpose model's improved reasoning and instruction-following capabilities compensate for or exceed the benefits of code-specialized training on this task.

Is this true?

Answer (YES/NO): NO